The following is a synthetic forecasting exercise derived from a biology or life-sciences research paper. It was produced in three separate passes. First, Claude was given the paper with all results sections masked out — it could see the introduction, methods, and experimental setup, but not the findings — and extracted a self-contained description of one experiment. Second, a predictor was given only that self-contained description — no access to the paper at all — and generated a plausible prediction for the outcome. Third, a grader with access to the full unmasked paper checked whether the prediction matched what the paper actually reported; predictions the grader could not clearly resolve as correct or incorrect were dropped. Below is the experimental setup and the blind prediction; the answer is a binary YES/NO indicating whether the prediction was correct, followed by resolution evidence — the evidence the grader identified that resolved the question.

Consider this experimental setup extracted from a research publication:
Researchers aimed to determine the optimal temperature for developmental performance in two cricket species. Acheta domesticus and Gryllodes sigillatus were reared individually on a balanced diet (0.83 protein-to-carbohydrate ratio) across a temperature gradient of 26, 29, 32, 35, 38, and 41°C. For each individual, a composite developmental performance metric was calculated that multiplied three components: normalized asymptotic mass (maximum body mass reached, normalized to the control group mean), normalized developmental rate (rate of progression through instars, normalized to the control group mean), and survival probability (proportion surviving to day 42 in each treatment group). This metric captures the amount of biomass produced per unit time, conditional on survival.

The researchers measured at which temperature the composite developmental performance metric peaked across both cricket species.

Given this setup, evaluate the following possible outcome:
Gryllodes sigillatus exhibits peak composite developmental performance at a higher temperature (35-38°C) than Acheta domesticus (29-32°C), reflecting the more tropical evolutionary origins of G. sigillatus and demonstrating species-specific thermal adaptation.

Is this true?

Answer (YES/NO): NO